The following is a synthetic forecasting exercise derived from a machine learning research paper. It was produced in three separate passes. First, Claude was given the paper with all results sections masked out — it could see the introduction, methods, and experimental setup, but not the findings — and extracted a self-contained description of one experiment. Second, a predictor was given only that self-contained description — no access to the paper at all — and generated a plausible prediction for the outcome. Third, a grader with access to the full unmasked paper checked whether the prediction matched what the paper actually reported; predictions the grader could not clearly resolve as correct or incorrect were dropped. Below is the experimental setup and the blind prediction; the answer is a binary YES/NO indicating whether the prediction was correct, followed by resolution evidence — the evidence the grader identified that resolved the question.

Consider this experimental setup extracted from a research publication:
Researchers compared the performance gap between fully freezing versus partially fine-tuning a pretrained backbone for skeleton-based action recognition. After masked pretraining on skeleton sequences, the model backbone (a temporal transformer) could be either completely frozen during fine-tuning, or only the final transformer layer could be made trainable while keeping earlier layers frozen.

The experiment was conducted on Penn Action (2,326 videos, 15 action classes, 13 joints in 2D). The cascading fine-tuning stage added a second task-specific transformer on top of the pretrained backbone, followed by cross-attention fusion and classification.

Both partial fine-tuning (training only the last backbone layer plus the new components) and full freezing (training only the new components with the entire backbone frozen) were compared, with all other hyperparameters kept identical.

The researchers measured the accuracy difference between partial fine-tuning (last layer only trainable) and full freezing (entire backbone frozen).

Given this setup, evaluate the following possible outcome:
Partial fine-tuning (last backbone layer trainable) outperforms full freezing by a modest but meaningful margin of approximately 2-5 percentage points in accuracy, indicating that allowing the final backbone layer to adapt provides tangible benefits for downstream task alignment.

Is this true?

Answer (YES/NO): YES